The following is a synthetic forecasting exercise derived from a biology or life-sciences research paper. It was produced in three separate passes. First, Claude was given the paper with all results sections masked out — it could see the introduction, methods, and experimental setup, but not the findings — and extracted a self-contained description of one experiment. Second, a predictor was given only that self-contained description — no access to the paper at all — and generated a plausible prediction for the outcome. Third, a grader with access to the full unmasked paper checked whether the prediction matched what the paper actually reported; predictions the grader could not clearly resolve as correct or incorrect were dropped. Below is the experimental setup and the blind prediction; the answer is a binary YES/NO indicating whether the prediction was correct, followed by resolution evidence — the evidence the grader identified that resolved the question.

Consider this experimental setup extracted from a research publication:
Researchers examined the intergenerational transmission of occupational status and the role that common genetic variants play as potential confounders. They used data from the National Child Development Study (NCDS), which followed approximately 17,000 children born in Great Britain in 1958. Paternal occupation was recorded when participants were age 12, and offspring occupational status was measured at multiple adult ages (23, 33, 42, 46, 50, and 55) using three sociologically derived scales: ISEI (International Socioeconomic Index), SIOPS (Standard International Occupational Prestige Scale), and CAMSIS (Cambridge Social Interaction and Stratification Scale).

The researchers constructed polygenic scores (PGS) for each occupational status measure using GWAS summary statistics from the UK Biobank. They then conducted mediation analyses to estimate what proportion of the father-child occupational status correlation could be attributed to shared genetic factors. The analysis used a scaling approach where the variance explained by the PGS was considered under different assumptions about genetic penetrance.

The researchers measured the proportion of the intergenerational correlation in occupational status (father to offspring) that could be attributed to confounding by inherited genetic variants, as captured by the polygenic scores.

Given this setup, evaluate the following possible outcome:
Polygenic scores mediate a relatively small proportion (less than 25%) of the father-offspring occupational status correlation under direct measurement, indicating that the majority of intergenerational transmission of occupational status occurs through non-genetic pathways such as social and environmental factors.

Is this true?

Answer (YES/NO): YES